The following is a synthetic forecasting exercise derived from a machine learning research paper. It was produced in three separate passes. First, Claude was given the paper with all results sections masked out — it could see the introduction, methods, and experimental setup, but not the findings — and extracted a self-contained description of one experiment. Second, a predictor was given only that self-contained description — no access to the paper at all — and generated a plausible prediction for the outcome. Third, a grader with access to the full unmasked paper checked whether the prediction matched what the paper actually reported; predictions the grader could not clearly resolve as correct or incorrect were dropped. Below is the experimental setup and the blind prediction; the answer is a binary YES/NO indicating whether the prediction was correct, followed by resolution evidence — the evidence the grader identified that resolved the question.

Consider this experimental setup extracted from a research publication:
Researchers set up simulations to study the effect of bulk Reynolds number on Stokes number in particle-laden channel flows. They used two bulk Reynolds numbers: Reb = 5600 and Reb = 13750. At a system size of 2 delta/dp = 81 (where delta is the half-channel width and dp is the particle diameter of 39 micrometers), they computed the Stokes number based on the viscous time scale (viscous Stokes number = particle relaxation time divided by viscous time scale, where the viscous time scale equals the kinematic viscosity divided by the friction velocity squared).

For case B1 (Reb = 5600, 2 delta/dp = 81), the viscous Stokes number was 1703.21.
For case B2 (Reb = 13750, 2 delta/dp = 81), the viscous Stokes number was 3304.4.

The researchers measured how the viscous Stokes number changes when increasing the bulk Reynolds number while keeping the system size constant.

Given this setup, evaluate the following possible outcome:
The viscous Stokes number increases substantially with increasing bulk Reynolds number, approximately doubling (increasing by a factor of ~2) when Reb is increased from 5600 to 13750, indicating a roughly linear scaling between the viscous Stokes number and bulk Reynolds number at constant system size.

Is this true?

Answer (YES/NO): NO